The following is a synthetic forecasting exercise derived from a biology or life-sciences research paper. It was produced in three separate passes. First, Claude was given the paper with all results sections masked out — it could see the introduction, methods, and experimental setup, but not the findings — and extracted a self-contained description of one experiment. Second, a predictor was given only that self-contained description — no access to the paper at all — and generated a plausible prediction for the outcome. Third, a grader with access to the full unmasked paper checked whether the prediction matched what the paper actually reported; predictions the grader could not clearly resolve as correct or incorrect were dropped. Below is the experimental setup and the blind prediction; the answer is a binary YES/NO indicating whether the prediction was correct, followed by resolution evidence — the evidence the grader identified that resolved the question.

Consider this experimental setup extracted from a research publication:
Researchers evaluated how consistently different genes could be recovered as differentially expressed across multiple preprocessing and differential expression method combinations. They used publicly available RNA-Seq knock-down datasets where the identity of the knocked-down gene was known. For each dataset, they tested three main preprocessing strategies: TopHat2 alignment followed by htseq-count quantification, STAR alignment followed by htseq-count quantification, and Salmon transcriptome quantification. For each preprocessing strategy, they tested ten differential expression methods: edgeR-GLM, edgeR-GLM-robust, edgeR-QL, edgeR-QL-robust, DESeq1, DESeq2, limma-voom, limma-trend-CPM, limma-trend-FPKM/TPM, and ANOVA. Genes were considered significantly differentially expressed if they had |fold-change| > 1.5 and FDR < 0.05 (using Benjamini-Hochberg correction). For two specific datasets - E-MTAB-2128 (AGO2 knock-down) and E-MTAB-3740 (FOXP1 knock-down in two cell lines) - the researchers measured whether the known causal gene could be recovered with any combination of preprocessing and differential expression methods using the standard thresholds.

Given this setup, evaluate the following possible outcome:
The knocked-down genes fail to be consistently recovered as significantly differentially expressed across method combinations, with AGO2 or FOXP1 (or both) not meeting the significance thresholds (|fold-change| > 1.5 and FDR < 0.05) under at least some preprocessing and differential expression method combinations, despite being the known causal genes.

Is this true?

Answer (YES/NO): YES